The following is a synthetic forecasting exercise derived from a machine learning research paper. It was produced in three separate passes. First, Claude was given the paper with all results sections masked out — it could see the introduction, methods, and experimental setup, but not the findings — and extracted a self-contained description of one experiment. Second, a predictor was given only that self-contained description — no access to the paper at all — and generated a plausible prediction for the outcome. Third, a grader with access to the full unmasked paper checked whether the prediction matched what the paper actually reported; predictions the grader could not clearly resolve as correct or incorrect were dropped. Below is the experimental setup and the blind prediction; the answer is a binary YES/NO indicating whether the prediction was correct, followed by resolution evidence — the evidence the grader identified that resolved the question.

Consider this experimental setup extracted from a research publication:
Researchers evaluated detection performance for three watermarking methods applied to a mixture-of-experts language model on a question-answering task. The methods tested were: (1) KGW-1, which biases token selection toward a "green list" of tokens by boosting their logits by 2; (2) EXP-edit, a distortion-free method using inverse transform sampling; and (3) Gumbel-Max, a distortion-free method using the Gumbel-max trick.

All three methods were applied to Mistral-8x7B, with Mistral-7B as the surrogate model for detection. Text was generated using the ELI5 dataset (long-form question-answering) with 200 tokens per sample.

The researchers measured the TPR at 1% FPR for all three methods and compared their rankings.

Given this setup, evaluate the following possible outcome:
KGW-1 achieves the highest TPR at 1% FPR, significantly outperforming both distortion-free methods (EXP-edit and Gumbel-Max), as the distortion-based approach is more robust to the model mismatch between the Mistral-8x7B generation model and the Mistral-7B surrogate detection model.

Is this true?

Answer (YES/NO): NO